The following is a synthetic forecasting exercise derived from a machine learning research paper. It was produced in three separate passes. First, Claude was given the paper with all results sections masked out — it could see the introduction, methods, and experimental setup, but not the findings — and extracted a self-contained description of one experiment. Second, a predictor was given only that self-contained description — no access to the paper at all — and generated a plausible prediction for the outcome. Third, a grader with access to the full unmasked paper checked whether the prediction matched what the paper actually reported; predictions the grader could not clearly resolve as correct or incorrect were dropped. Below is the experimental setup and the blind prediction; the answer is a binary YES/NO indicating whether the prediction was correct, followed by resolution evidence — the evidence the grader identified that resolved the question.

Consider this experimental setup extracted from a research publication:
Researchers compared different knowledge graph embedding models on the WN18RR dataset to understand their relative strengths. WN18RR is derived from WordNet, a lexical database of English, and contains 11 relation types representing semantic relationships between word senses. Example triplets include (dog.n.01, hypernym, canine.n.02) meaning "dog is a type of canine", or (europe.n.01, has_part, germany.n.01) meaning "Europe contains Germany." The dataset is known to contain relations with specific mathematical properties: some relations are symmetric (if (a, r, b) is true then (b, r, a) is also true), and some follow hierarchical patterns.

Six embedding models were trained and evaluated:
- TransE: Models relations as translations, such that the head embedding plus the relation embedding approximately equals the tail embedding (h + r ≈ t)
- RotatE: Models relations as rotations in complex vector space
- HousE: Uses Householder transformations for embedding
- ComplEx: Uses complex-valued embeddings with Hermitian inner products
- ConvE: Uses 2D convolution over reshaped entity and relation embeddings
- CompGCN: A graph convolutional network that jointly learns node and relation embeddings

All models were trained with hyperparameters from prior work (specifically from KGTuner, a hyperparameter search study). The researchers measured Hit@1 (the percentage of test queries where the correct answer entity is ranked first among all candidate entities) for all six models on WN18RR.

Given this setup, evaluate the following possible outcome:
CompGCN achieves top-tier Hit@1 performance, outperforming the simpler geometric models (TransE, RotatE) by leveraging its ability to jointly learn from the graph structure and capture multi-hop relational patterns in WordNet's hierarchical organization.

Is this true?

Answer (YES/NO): NO